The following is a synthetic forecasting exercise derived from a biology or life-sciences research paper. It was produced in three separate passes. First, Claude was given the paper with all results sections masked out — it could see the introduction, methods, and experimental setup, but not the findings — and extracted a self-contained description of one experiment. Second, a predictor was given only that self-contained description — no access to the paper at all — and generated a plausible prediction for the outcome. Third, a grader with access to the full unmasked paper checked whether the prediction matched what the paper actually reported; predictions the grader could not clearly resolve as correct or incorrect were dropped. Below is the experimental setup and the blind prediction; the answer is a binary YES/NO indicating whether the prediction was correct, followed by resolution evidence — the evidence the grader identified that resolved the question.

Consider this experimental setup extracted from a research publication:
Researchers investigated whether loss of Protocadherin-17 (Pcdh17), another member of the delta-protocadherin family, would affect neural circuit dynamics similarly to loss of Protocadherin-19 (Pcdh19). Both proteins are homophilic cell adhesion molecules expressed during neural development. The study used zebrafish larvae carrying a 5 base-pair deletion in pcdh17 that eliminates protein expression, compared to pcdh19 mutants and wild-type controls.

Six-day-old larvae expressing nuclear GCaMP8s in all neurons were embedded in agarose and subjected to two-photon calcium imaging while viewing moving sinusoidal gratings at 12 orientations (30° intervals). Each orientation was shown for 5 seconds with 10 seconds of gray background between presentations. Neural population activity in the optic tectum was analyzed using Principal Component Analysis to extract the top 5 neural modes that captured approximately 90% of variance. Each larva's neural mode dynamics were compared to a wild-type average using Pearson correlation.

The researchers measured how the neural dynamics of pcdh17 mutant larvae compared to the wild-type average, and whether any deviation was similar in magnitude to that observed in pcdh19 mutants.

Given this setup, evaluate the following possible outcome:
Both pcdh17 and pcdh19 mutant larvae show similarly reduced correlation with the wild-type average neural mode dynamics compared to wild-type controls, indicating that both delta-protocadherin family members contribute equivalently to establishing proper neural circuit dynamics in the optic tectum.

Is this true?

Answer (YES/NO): NO